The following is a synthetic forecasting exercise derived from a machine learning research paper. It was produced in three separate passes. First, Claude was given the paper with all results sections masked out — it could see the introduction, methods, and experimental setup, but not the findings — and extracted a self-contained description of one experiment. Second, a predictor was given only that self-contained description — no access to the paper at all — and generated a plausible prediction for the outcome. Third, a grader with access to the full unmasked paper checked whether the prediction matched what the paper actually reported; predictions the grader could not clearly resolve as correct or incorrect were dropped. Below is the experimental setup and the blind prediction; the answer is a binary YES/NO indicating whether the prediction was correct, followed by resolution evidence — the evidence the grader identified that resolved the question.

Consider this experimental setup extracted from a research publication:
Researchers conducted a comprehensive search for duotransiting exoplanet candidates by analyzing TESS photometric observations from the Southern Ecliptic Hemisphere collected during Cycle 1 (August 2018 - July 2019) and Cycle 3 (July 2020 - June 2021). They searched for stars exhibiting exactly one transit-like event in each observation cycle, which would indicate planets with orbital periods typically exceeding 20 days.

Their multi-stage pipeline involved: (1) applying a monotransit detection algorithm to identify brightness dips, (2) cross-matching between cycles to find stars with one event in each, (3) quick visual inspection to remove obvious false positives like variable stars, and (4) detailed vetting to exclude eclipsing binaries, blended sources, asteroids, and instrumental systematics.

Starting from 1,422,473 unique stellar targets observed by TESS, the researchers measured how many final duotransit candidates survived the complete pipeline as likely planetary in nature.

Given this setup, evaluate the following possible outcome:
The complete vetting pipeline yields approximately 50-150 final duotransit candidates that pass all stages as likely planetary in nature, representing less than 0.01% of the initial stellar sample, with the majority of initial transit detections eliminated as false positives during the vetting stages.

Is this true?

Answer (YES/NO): YES